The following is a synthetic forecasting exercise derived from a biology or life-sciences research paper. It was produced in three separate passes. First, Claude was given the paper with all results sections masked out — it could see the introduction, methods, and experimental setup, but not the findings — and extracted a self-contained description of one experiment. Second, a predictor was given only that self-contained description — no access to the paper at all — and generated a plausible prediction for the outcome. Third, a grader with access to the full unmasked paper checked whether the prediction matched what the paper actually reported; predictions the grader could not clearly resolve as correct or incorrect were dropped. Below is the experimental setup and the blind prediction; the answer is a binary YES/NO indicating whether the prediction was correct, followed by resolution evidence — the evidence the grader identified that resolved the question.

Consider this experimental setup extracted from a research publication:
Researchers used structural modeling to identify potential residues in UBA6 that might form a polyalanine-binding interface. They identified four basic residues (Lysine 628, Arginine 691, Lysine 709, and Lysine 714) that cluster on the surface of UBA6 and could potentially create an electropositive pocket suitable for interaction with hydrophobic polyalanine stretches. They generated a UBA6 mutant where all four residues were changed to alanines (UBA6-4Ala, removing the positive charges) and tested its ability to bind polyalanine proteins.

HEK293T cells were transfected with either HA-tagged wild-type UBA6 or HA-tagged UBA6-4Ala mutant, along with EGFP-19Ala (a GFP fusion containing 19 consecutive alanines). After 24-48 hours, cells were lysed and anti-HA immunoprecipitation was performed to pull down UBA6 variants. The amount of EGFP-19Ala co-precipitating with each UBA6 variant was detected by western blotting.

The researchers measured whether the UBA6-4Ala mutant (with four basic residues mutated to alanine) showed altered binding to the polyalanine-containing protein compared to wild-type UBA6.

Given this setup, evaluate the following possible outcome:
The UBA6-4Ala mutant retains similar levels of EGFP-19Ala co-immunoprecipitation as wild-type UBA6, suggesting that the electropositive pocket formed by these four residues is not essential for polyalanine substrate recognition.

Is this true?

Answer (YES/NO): NO